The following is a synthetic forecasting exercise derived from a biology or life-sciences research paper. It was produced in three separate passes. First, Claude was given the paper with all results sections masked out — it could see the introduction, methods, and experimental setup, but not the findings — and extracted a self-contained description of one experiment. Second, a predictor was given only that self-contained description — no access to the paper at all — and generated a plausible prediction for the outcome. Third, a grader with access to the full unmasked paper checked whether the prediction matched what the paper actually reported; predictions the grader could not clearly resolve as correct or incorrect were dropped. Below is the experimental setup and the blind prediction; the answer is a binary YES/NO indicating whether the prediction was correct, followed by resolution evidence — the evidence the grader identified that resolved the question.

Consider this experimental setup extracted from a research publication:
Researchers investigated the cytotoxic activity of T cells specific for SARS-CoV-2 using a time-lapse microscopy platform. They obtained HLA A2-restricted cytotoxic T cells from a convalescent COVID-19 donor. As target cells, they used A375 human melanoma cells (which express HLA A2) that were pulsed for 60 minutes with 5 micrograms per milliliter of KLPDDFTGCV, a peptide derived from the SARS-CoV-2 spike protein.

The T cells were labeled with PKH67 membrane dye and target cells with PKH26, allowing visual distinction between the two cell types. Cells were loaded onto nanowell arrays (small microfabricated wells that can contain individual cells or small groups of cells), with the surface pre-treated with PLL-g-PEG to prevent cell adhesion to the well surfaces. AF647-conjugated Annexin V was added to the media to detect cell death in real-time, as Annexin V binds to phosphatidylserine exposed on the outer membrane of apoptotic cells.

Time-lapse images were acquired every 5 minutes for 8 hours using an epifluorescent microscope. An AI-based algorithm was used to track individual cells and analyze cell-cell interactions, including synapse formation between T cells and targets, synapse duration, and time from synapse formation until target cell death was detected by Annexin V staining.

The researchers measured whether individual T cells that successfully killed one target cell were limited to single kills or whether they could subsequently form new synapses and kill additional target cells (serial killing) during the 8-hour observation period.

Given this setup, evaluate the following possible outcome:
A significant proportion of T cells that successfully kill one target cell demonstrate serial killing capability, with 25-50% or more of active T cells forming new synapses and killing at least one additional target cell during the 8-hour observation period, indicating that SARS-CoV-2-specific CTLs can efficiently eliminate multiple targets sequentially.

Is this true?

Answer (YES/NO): NO